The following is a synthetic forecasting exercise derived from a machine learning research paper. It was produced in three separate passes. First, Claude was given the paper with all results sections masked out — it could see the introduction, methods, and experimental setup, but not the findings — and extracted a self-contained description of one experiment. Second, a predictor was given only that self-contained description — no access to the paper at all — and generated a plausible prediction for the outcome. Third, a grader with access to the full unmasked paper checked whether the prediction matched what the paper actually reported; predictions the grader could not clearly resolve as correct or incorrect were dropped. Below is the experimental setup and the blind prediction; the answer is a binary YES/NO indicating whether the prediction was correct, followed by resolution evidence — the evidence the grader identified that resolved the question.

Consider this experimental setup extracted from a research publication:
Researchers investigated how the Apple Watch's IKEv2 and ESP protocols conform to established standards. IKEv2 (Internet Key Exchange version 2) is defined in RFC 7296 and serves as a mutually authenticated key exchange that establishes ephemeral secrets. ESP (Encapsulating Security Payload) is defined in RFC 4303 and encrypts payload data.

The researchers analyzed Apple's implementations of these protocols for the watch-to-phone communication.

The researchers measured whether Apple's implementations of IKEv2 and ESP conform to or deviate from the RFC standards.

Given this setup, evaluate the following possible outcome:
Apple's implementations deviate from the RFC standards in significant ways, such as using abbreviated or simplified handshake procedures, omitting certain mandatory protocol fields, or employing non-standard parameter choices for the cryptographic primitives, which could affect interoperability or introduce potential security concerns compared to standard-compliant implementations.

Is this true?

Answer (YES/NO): NO